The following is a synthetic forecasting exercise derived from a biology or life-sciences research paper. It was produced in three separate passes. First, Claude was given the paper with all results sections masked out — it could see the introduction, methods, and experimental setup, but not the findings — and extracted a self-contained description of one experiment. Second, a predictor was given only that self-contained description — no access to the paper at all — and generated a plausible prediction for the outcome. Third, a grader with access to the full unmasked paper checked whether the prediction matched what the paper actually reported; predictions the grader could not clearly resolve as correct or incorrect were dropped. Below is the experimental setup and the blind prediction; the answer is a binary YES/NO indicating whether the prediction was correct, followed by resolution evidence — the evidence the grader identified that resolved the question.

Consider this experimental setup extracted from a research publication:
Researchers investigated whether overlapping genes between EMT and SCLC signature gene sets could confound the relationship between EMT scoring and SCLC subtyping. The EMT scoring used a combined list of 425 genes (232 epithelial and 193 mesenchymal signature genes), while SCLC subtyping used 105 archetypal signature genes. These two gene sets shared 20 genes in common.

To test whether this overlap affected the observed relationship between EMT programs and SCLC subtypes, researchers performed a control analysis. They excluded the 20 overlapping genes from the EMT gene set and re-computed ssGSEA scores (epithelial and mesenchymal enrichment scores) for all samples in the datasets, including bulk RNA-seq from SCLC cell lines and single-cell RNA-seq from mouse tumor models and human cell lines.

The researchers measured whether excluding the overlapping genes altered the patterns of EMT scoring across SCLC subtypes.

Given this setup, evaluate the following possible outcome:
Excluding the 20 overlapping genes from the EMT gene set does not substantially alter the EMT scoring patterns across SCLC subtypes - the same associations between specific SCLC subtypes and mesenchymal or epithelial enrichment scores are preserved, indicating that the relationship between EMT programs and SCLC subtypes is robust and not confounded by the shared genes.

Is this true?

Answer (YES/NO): YES